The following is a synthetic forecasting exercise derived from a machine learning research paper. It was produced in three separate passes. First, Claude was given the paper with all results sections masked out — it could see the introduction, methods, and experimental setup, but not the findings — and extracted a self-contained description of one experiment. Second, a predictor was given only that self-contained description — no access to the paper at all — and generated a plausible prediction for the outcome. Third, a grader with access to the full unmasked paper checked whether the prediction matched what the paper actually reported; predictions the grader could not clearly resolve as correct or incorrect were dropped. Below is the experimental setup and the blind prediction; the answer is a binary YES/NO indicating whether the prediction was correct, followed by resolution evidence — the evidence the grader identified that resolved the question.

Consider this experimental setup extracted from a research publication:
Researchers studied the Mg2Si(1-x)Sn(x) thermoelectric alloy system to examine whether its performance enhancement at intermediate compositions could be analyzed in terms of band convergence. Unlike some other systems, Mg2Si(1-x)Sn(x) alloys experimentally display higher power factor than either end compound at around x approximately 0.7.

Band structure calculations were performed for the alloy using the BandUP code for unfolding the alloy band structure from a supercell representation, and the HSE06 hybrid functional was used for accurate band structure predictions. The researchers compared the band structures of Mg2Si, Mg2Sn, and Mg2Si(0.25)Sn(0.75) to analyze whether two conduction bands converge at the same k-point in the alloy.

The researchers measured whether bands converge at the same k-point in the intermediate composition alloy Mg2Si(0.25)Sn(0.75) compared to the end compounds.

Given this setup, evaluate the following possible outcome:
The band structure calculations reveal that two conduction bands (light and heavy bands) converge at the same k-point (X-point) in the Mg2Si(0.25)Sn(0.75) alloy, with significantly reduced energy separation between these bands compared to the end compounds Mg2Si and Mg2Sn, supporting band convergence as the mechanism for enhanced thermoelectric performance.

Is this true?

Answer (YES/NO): NO